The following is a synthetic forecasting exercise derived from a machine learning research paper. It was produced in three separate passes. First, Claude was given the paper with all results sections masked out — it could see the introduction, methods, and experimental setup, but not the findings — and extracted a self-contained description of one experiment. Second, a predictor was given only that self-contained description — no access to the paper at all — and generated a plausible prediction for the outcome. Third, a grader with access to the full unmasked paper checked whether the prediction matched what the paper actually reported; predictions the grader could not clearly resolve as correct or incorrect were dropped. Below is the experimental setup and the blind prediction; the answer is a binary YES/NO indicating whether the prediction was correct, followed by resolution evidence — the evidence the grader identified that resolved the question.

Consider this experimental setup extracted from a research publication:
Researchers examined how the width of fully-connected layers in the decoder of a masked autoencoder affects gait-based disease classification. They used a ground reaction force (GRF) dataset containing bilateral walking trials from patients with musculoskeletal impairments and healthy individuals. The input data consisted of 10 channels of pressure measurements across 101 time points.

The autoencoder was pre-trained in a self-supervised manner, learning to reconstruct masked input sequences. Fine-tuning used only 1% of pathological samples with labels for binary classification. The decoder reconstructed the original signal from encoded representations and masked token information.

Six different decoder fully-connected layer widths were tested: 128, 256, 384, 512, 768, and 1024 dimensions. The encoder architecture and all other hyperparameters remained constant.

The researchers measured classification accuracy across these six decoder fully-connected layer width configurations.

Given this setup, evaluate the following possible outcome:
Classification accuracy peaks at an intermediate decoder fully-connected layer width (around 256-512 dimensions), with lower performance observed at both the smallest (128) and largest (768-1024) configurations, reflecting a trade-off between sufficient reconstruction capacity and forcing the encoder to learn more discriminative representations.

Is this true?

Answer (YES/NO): YES